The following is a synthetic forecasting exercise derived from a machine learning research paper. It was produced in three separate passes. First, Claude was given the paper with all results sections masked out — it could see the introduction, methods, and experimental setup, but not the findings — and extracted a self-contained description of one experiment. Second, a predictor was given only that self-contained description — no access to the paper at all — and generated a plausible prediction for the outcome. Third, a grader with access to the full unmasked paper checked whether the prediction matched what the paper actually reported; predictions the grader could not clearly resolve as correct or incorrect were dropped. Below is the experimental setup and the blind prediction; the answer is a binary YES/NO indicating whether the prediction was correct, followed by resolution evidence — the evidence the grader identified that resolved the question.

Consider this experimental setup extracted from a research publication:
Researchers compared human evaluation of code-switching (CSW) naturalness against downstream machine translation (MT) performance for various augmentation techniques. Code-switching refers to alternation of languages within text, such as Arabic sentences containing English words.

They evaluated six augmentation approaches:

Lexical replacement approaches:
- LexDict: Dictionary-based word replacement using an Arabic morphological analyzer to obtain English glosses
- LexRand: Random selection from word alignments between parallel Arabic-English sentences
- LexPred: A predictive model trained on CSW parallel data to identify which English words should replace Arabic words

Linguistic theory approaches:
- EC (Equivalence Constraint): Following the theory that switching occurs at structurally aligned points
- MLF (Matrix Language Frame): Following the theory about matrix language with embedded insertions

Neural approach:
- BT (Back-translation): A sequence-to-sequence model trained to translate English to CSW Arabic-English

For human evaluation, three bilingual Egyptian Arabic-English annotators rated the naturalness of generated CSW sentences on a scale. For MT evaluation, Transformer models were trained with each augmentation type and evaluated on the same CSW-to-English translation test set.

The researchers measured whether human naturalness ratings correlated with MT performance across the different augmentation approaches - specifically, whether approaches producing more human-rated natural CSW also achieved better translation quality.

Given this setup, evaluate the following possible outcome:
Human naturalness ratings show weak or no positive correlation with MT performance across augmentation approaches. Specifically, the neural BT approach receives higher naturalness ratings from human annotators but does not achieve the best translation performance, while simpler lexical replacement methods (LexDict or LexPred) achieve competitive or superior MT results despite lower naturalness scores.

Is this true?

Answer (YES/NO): NO